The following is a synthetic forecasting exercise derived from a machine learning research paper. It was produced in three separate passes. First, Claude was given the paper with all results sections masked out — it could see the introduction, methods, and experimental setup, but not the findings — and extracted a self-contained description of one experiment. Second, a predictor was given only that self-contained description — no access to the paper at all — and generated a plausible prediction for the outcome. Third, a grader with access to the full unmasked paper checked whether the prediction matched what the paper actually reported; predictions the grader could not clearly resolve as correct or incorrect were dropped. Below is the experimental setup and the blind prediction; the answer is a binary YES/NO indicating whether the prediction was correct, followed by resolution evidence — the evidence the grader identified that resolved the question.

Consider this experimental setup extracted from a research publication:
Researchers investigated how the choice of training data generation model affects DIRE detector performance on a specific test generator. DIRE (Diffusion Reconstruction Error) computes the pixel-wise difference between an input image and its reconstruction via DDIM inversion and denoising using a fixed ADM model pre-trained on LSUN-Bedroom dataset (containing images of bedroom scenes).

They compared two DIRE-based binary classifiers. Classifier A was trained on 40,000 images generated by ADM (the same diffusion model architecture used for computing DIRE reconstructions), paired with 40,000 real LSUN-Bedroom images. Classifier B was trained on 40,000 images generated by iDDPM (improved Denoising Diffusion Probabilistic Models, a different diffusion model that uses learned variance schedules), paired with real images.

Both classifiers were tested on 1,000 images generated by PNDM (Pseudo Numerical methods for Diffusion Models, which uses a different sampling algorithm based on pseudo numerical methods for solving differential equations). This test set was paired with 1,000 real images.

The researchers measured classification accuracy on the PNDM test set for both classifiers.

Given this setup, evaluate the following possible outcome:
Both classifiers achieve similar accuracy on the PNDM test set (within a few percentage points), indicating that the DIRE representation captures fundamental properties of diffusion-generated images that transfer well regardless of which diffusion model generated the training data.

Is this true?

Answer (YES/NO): NO